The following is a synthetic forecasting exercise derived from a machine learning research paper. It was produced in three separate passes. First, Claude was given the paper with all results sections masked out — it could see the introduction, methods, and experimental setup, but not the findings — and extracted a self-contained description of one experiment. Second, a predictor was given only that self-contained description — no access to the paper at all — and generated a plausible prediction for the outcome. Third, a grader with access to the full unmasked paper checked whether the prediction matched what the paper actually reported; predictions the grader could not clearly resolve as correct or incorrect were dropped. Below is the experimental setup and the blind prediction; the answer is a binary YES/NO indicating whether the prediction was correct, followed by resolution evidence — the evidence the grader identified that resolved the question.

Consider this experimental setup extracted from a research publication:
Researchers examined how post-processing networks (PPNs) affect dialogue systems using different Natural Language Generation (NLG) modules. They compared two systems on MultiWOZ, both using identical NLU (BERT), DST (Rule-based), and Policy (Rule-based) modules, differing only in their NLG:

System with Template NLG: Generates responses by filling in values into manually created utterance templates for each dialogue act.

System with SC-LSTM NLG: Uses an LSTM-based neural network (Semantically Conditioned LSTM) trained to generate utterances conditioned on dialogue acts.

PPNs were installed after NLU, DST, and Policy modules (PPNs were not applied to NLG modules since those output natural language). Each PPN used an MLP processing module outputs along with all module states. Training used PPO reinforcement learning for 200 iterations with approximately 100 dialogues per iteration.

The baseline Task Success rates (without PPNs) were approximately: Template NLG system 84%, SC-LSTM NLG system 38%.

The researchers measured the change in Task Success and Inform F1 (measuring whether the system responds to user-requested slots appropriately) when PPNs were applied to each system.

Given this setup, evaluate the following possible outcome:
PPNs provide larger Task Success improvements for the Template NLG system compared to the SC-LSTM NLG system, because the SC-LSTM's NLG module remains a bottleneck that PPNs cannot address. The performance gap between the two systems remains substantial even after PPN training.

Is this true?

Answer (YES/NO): NO